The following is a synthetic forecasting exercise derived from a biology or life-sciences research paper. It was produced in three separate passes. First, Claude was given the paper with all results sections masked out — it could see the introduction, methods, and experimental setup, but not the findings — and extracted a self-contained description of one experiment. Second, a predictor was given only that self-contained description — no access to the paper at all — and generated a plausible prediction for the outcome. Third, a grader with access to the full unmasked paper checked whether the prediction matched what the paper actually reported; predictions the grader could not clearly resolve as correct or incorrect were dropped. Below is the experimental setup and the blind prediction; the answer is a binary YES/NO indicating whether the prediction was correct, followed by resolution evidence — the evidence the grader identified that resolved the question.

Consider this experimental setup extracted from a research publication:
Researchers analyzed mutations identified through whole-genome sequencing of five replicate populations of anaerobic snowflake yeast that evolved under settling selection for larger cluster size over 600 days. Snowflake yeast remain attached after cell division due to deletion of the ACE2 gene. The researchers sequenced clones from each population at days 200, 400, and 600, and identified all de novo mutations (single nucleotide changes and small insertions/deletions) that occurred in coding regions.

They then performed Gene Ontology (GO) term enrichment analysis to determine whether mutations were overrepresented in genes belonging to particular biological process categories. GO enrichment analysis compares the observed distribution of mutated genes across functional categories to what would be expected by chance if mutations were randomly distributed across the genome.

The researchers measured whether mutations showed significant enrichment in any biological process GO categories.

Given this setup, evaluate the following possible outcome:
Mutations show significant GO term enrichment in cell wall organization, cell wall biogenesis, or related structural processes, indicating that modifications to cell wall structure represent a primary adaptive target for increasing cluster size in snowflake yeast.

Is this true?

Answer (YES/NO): NO